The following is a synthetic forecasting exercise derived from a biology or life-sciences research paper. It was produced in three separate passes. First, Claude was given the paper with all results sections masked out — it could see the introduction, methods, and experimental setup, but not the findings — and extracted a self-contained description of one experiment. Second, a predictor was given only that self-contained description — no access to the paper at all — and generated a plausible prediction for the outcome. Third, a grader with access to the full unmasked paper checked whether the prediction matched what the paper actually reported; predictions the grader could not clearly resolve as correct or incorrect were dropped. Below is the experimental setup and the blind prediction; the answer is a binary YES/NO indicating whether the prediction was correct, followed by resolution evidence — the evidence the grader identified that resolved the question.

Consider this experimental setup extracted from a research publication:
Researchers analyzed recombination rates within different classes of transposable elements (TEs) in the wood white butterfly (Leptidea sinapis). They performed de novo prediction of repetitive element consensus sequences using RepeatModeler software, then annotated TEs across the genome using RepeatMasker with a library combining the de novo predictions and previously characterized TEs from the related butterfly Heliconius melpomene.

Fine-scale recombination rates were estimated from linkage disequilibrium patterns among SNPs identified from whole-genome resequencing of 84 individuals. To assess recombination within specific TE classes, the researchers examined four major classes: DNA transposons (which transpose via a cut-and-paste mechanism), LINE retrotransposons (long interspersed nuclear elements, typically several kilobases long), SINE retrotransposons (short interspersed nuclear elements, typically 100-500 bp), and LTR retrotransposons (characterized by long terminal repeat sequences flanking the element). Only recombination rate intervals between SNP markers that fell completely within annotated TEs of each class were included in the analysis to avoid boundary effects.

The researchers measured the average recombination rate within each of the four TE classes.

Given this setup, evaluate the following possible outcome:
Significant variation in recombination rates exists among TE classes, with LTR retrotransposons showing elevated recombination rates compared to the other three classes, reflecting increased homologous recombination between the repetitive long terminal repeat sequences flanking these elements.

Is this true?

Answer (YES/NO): NO